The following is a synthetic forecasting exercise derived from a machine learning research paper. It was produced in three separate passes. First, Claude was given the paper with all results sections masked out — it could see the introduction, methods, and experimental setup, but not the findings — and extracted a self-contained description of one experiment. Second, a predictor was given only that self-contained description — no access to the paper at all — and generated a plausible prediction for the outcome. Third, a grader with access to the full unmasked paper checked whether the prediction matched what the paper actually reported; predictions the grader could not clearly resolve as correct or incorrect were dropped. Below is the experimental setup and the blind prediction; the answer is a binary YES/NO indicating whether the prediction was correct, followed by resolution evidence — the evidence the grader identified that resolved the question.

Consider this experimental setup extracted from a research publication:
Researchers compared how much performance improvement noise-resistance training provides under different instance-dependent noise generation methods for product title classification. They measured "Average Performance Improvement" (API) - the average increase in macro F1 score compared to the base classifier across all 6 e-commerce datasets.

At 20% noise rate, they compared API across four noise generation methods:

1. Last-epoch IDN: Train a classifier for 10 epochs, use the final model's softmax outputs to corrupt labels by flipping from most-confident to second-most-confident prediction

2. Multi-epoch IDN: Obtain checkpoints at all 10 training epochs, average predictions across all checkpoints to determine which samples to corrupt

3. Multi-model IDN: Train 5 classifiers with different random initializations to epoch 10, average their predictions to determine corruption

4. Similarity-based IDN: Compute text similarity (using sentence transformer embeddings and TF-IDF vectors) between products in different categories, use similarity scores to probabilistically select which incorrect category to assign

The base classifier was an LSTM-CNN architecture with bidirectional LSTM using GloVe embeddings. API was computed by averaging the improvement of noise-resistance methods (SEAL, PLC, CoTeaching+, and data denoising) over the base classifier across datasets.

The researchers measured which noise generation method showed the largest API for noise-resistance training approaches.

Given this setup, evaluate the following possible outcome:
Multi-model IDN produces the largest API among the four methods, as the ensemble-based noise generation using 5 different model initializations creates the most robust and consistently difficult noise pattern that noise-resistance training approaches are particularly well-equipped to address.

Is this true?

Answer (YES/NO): NO